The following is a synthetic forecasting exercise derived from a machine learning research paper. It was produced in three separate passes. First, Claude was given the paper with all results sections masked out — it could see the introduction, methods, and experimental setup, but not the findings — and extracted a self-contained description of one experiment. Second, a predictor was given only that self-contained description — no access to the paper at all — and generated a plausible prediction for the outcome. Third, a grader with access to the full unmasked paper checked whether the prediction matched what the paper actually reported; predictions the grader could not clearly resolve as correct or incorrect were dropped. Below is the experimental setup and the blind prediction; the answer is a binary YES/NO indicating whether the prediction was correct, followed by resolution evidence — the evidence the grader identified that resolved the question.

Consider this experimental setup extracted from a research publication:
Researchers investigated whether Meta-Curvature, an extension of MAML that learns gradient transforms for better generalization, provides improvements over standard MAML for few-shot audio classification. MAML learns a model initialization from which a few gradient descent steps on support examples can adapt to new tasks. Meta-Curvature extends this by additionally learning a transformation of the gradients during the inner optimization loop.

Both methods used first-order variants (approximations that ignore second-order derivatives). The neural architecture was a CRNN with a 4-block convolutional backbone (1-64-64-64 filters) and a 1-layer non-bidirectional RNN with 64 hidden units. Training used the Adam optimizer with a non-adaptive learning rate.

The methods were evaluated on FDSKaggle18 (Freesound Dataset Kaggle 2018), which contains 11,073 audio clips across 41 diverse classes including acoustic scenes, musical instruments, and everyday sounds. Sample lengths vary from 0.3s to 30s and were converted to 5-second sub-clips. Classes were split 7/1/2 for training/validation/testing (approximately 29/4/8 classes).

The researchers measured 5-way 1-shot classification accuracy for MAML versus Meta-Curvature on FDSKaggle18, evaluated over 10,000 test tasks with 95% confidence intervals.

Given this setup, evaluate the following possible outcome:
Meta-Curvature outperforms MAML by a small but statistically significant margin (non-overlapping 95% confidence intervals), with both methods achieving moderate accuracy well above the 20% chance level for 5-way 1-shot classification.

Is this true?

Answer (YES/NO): NO